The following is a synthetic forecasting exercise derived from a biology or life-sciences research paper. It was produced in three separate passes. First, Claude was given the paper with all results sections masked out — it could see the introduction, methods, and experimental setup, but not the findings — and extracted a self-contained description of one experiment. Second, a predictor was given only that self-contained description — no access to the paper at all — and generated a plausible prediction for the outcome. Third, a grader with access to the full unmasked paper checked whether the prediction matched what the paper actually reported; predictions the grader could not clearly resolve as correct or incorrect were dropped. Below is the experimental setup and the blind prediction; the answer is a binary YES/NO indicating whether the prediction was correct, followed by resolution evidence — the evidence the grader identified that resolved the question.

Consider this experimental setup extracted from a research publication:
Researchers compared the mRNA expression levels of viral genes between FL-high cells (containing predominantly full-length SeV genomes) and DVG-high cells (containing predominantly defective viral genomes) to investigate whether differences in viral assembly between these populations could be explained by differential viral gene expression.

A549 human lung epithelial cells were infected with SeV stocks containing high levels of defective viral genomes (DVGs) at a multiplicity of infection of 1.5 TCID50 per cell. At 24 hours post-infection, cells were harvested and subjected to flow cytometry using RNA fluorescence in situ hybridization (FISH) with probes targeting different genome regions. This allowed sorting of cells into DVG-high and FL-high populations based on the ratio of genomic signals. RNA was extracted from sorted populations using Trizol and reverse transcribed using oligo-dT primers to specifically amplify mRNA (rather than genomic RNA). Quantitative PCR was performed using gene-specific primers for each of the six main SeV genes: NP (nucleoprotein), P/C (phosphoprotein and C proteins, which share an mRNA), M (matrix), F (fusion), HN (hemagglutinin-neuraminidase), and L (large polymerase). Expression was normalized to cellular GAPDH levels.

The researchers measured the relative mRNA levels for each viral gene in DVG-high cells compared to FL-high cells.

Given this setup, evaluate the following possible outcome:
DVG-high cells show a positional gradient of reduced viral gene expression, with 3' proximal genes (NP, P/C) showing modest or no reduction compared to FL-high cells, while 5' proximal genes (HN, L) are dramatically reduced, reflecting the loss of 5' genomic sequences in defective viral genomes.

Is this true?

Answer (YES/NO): NO